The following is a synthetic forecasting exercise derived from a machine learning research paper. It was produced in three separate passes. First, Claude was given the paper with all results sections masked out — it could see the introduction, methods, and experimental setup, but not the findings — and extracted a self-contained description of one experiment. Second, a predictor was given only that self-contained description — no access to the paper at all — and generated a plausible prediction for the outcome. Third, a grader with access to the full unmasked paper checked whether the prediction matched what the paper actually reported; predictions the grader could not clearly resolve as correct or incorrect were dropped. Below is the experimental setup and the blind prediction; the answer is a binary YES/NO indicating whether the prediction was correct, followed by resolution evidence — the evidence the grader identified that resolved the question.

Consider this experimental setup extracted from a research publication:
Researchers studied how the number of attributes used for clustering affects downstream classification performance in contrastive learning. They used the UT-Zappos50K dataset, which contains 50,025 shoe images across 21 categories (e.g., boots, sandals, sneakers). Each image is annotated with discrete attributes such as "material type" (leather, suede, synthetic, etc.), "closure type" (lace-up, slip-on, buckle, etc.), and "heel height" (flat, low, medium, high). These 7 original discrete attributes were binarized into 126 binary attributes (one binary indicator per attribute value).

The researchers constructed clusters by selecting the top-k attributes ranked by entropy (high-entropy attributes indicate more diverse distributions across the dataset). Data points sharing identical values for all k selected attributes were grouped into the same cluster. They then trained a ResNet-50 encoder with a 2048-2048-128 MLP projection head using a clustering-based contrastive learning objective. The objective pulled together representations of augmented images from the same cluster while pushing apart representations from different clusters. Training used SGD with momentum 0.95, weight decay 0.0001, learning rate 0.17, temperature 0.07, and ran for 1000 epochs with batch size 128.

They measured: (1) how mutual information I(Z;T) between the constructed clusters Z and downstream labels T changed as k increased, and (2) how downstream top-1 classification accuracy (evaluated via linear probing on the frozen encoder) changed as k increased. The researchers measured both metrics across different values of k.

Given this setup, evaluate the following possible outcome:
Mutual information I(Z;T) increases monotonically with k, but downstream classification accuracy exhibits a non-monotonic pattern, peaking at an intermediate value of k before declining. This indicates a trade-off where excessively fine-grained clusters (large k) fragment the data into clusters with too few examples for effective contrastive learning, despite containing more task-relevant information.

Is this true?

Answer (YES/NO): YES